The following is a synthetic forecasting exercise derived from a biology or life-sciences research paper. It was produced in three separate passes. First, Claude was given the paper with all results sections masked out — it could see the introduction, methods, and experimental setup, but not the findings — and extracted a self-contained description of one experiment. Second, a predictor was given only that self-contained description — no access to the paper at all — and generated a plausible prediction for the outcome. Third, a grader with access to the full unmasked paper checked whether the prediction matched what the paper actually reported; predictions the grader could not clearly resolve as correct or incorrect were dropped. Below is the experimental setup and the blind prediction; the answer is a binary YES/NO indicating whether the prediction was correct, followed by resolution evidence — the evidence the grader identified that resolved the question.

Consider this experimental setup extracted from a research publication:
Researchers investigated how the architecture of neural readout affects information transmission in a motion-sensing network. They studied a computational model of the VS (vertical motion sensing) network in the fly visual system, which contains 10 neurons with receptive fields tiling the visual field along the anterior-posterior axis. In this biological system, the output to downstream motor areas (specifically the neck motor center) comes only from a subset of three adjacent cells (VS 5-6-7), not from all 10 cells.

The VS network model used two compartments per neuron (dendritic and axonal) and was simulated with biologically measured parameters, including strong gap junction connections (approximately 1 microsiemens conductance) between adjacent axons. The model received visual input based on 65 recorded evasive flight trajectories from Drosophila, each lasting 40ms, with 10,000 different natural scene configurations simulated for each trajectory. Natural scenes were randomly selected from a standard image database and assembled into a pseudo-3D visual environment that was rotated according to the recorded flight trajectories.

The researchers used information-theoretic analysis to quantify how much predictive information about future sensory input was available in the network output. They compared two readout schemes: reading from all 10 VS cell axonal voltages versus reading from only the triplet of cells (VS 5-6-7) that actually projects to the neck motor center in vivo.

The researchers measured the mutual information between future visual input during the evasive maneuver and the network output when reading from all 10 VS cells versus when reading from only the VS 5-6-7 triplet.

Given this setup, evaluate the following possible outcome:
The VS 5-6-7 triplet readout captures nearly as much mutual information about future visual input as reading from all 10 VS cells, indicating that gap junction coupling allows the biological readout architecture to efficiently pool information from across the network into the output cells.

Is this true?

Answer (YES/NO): YES